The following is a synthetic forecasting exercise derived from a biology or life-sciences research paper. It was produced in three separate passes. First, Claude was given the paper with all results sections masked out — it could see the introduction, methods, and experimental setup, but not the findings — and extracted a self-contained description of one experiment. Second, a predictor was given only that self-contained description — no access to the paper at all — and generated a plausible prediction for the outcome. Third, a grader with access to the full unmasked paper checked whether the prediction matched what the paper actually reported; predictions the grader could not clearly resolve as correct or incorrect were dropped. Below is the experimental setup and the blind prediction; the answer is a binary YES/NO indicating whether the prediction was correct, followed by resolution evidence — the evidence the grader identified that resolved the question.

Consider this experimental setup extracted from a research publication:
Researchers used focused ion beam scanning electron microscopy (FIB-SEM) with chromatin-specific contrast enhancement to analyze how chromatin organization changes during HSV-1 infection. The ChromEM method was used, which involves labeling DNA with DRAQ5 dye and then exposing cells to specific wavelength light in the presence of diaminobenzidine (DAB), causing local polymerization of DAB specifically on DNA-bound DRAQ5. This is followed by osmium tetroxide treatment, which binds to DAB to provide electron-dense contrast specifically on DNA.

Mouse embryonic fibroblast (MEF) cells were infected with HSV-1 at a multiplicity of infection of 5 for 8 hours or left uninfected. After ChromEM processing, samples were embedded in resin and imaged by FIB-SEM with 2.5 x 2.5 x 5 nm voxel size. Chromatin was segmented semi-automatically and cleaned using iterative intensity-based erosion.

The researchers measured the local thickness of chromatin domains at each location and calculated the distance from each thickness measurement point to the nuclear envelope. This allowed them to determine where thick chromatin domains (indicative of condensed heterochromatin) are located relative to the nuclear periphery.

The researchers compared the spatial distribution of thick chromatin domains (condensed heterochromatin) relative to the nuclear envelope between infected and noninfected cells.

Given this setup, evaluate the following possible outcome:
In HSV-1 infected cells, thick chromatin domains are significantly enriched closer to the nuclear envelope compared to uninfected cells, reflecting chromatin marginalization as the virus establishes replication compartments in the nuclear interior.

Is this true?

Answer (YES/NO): YES